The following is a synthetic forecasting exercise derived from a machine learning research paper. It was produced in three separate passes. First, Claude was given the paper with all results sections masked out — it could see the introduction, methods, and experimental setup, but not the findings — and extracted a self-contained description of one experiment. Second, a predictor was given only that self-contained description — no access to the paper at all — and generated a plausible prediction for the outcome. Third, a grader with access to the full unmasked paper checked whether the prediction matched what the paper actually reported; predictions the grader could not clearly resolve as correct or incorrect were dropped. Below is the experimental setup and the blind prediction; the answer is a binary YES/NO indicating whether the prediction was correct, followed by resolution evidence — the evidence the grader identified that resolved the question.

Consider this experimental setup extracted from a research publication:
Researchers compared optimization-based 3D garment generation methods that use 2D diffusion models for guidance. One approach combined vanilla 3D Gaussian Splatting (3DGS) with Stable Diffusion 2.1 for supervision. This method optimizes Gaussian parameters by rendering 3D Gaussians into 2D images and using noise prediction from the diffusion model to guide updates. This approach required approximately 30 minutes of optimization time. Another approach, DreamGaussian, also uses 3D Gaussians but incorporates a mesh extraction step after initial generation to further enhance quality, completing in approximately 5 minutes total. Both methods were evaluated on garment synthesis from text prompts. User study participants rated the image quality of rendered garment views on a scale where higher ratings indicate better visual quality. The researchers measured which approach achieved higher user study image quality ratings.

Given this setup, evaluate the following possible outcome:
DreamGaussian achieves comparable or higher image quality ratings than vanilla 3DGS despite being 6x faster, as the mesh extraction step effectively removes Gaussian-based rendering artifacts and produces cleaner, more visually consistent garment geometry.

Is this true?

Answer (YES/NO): YES